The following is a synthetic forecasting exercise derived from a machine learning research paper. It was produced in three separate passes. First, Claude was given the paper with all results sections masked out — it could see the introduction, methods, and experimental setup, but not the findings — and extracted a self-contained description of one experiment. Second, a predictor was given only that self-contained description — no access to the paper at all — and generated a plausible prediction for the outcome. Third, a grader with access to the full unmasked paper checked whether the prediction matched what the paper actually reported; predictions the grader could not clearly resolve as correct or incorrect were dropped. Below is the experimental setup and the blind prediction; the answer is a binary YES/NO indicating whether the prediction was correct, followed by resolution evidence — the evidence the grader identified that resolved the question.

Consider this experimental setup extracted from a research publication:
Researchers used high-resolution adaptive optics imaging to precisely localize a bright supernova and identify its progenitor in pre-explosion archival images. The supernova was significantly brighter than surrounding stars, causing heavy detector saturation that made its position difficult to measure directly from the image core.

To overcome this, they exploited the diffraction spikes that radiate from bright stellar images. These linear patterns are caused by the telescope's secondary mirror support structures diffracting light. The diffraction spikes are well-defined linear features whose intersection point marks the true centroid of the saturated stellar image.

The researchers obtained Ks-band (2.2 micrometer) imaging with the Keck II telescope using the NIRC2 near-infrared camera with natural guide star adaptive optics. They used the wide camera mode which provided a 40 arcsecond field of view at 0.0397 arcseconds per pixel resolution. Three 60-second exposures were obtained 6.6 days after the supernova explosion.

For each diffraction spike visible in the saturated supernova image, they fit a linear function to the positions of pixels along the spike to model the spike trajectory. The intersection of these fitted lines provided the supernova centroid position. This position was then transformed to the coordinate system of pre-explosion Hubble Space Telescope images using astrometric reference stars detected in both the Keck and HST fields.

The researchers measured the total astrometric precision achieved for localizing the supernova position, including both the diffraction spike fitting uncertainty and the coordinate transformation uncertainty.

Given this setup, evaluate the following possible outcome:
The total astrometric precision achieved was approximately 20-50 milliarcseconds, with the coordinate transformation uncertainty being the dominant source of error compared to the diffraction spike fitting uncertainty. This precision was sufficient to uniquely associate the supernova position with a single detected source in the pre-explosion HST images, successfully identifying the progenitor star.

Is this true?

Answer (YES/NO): YES